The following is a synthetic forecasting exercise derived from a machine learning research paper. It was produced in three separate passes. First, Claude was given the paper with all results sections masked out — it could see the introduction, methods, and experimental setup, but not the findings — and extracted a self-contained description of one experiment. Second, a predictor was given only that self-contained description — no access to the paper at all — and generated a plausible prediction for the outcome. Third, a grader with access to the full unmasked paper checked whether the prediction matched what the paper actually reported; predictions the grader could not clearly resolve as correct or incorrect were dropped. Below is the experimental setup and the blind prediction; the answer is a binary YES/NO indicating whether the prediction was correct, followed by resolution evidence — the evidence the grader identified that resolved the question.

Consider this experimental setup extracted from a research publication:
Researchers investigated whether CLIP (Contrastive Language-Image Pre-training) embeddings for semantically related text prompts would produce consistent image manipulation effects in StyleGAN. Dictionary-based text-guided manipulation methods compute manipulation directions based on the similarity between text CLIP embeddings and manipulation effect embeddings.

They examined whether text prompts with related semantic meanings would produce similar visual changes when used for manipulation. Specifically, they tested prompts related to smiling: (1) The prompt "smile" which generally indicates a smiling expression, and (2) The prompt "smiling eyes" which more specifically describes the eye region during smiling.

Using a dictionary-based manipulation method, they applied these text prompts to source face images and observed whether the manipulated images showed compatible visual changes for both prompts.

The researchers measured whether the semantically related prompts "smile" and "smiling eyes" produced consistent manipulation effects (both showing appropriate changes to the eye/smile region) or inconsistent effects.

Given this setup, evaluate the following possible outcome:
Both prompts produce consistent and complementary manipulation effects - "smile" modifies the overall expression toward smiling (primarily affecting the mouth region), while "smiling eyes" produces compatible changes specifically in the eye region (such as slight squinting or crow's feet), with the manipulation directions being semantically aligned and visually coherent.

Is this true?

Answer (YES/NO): NO